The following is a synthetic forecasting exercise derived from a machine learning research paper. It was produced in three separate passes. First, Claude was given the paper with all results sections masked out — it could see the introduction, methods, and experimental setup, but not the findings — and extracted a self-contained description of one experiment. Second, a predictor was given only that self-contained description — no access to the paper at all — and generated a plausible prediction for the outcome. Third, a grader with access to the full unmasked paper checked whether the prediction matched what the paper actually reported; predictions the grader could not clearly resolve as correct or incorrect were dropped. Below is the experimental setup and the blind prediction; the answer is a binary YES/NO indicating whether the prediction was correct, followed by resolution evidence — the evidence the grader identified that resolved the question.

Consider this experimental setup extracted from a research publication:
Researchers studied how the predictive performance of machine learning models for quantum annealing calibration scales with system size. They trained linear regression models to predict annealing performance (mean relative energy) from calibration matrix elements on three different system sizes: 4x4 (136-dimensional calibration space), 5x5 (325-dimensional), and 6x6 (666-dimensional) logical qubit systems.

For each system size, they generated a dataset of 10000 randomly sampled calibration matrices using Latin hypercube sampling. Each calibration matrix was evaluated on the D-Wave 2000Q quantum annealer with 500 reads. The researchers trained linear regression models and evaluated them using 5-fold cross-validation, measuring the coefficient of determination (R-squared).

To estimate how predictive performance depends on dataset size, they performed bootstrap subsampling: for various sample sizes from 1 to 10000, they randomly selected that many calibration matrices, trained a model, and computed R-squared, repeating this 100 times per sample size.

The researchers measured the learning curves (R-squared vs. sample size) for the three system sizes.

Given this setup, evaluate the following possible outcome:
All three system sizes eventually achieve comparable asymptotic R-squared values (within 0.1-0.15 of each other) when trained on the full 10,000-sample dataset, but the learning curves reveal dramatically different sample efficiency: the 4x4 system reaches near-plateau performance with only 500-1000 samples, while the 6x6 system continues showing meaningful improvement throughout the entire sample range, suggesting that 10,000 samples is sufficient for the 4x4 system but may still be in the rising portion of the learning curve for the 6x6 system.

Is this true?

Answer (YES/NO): NO